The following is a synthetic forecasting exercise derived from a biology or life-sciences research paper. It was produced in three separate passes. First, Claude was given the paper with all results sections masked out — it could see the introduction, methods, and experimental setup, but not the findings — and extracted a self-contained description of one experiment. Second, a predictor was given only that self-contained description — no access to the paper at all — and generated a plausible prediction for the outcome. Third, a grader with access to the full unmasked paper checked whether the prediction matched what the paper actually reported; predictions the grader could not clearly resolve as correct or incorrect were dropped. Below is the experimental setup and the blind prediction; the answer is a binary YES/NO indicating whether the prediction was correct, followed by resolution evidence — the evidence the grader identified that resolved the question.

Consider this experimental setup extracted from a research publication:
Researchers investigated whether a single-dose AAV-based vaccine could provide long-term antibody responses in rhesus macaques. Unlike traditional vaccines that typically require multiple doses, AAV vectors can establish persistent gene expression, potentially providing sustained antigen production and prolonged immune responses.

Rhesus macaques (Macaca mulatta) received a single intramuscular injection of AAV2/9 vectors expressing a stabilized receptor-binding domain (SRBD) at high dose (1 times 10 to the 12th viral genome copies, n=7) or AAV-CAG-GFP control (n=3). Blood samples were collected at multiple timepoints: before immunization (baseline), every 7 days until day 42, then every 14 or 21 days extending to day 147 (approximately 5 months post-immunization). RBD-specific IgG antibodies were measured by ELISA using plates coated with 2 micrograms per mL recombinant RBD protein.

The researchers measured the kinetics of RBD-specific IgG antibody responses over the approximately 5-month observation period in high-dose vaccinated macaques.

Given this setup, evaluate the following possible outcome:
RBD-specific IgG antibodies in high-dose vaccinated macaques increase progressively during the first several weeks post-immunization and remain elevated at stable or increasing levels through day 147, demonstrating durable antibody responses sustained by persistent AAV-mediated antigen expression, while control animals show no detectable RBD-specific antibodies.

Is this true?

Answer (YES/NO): YES